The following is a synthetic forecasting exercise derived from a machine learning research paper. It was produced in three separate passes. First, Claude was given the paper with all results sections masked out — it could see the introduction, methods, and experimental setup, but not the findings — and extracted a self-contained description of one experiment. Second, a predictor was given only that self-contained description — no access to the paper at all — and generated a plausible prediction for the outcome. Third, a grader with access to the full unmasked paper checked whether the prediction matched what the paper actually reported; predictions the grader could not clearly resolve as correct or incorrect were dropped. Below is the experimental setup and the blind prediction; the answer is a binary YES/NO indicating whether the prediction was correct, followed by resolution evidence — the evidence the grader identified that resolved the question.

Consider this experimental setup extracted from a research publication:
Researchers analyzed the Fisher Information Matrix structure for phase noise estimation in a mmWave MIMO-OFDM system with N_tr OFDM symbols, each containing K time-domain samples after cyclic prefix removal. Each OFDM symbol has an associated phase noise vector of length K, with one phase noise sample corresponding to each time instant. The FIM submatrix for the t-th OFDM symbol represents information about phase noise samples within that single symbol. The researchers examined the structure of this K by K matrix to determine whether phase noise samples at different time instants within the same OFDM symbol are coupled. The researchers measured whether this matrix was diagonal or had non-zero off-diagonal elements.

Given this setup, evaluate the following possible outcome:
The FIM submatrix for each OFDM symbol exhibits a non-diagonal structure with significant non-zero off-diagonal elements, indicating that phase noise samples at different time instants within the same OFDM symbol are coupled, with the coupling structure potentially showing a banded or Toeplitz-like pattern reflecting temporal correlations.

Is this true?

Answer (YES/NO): NO